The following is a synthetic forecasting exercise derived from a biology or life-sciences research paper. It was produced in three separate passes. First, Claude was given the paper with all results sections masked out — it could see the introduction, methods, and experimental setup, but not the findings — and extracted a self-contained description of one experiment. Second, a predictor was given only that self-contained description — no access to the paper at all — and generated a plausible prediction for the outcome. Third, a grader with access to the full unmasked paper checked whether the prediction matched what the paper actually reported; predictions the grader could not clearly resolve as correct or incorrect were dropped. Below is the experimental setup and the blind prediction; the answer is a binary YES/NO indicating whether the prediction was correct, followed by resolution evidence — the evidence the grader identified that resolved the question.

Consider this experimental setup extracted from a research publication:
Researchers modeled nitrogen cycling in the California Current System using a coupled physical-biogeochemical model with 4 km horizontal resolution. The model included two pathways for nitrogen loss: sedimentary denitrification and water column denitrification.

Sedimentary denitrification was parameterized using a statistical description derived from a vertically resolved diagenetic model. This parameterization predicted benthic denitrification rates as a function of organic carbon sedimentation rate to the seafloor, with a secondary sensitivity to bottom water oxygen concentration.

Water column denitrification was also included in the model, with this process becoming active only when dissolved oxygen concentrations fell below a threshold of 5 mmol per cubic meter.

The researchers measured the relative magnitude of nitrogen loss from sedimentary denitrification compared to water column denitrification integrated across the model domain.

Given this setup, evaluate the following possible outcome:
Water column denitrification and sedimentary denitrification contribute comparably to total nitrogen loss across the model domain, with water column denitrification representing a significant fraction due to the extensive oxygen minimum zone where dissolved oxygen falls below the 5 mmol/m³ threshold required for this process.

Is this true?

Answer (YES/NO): NO